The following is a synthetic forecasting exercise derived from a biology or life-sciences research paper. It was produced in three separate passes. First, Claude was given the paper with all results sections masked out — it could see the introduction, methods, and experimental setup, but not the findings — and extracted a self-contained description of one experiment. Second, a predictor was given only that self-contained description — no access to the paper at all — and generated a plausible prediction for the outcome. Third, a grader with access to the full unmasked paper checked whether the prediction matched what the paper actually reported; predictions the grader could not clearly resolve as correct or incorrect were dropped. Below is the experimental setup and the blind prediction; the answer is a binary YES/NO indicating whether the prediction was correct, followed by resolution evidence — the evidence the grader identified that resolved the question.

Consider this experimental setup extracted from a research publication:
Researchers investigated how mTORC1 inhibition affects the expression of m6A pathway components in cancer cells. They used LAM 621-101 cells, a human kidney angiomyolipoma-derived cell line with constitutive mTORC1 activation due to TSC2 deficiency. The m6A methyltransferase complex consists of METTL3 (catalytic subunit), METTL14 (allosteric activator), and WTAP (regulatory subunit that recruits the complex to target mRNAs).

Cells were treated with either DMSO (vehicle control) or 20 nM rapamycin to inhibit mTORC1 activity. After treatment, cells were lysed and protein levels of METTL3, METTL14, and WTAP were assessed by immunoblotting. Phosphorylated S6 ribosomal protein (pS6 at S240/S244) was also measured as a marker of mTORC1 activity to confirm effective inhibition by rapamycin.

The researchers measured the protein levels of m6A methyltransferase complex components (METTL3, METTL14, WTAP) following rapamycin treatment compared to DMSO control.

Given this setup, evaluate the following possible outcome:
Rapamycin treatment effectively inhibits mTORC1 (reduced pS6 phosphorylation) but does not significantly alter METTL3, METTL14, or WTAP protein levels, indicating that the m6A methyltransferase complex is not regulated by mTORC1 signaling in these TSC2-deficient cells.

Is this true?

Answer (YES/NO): NO